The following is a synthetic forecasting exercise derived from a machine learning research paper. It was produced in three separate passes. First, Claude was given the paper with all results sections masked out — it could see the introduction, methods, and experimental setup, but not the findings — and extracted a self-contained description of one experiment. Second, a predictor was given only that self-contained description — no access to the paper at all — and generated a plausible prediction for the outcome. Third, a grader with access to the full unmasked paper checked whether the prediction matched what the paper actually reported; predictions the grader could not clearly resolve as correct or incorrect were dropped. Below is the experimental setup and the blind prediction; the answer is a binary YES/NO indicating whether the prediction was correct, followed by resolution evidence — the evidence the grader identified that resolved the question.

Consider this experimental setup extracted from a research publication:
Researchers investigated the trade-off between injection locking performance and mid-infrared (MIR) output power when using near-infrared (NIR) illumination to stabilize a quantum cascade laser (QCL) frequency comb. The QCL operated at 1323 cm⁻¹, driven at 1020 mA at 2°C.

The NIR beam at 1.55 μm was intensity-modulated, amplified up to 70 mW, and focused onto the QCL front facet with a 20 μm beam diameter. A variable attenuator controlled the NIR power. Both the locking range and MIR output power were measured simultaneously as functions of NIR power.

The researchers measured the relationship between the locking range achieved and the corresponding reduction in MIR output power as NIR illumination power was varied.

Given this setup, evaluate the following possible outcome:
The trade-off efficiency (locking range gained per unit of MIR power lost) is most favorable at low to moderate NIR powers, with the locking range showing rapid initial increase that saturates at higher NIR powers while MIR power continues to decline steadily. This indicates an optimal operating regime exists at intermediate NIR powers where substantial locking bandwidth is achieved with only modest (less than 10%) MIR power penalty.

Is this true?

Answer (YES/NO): NO